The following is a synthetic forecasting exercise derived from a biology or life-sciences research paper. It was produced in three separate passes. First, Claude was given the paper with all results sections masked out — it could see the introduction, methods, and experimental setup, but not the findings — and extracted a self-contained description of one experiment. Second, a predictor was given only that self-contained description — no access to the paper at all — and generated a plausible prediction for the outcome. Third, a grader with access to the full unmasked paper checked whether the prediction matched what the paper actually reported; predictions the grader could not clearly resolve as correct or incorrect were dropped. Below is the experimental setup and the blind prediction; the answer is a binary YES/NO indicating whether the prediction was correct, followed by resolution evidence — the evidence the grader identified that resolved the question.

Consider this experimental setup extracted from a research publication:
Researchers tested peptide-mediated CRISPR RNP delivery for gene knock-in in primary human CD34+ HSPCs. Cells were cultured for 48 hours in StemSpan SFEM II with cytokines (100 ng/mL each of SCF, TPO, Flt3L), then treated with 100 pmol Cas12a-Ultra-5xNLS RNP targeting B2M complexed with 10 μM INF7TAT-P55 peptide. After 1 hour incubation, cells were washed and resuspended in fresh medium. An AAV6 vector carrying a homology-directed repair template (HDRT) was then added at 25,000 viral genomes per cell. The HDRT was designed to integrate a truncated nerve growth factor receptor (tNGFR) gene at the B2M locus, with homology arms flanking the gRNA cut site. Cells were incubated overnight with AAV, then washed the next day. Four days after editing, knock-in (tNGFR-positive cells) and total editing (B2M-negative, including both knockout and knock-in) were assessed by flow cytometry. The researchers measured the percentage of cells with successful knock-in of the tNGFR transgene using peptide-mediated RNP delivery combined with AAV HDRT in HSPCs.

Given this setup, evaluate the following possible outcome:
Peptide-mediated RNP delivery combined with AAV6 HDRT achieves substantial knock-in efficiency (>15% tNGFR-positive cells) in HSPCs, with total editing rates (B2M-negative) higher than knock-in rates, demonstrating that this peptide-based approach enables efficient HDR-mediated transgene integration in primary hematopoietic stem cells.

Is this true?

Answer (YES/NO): YES